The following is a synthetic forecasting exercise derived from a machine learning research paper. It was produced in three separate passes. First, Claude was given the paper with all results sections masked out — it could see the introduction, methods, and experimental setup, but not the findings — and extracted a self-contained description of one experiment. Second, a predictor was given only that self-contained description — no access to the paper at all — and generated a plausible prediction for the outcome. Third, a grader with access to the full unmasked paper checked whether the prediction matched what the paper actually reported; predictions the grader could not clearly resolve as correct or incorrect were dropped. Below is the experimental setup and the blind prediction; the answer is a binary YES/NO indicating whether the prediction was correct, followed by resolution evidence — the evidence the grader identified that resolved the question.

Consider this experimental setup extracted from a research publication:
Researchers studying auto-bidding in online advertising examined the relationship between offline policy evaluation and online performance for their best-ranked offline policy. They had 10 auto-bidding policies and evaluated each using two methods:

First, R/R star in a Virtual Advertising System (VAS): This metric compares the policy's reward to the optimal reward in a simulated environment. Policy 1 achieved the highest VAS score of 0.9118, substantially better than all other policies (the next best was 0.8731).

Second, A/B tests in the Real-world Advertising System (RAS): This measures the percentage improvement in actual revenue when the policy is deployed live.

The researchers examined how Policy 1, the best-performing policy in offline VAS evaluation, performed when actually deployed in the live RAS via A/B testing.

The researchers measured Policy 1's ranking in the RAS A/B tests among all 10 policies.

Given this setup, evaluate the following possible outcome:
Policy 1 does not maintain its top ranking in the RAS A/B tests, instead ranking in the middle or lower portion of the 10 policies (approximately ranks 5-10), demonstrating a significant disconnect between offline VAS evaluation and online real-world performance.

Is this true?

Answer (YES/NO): YES